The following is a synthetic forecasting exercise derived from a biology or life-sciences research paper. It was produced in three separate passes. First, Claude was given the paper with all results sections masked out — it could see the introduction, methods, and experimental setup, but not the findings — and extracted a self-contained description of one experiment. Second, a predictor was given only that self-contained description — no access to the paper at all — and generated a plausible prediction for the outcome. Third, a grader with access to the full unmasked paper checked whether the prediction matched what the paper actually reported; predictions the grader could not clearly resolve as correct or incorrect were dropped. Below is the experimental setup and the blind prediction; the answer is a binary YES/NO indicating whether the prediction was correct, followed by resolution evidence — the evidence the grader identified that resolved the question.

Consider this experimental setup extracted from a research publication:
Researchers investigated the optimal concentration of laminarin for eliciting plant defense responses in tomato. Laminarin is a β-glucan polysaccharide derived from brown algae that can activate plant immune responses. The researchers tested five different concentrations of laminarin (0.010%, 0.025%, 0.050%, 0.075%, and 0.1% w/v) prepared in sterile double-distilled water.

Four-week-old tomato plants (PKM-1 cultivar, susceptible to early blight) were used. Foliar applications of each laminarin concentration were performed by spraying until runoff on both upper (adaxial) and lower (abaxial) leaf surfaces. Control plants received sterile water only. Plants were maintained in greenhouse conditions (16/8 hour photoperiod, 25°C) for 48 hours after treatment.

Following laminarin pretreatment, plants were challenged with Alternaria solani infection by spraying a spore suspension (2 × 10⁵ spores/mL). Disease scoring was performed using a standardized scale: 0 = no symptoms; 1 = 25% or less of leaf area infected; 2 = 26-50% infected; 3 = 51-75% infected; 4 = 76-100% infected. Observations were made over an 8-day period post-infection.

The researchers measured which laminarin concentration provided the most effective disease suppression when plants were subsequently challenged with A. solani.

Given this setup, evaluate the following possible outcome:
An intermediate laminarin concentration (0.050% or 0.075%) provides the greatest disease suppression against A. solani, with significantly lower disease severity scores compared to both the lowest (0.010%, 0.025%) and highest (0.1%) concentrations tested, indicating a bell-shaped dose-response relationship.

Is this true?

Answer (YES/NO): NO